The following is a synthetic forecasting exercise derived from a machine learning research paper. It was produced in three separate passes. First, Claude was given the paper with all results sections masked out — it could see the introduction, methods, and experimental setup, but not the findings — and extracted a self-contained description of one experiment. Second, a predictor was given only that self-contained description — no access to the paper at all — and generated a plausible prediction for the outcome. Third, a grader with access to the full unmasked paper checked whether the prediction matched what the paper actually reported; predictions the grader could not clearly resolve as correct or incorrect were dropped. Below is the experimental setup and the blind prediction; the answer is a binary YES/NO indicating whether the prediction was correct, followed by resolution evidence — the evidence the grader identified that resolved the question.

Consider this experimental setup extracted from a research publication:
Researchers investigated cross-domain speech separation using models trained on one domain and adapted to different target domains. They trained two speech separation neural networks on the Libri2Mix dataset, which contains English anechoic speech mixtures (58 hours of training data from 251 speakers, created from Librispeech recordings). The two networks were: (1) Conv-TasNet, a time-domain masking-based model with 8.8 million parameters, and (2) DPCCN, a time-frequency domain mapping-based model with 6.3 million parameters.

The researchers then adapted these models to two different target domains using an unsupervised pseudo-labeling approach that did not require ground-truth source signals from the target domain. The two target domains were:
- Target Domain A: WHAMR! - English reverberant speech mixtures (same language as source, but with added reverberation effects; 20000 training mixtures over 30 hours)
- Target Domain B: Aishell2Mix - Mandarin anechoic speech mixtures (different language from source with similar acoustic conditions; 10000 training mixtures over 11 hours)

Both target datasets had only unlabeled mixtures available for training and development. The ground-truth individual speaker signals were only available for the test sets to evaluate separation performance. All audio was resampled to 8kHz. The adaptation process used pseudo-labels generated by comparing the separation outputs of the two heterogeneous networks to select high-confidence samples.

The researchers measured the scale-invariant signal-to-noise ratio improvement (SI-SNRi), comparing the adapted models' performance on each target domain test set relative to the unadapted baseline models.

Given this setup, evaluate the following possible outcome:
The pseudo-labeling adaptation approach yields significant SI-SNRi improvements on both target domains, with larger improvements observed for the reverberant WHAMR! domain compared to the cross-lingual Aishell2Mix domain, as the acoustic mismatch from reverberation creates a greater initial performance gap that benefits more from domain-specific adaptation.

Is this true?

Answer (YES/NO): NO